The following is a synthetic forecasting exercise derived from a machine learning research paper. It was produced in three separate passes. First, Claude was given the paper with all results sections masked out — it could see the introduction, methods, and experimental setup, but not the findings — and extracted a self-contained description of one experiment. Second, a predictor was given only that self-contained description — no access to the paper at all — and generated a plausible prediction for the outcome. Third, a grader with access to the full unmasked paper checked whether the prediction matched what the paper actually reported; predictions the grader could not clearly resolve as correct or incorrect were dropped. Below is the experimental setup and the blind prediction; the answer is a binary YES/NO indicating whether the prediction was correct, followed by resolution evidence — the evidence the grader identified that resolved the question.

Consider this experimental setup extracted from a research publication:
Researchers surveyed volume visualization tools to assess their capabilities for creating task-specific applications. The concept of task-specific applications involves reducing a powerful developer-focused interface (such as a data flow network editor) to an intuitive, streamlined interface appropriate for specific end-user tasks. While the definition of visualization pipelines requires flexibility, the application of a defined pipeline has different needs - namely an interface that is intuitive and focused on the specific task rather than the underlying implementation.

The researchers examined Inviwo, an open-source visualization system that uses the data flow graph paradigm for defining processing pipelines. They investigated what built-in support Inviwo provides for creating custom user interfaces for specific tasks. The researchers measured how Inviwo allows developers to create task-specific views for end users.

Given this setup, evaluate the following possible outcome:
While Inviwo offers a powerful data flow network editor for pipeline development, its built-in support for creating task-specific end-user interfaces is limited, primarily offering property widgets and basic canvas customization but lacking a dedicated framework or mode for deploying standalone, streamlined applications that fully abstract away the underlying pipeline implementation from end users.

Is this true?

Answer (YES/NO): NO